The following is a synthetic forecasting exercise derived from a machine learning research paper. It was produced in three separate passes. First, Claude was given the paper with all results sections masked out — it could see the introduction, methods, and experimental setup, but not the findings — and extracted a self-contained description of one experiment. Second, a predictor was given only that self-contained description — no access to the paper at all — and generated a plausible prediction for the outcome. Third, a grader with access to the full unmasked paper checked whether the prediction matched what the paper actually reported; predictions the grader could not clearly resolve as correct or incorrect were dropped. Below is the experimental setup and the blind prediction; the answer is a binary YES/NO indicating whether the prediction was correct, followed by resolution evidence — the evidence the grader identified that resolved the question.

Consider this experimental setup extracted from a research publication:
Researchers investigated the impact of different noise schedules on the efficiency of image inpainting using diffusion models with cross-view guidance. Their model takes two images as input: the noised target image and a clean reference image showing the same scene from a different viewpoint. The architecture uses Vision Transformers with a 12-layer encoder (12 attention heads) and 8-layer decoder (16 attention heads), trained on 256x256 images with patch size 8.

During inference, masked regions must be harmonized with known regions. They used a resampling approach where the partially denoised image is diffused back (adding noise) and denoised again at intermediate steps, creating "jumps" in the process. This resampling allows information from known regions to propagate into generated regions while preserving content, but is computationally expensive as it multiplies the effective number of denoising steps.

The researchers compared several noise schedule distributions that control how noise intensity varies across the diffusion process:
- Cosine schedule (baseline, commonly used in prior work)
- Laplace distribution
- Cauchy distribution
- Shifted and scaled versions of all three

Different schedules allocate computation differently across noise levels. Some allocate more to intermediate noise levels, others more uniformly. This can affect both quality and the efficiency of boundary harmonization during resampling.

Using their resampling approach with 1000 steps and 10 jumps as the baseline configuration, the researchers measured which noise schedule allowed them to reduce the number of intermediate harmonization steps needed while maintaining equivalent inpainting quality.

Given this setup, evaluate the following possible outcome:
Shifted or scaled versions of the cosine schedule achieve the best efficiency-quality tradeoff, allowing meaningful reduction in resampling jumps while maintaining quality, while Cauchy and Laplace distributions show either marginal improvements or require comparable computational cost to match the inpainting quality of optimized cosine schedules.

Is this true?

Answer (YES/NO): NO